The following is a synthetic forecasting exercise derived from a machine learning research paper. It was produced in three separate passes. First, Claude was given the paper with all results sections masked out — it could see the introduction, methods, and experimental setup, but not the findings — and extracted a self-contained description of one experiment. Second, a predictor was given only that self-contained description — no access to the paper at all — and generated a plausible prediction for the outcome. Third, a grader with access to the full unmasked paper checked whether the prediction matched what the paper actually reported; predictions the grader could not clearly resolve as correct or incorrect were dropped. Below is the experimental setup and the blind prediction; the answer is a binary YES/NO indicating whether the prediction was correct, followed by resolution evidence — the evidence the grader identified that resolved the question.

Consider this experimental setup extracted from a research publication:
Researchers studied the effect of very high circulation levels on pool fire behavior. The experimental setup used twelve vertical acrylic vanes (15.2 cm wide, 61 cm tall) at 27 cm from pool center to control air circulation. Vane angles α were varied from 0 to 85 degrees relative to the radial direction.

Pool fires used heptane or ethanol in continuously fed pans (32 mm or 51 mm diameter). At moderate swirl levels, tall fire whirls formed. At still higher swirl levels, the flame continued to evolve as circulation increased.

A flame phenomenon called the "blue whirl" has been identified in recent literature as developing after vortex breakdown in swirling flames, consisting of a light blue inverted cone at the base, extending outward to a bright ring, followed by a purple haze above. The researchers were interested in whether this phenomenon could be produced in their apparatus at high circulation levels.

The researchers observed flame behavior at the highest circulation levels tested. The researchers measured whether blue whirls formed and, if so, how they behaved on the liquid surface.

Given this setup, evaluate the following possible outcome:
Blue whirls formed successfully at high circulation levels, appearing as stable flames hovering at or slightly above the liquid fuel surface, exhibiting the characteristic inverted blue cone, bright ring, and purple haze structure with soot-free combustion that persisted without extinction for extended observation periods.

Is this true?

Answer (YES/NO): NO